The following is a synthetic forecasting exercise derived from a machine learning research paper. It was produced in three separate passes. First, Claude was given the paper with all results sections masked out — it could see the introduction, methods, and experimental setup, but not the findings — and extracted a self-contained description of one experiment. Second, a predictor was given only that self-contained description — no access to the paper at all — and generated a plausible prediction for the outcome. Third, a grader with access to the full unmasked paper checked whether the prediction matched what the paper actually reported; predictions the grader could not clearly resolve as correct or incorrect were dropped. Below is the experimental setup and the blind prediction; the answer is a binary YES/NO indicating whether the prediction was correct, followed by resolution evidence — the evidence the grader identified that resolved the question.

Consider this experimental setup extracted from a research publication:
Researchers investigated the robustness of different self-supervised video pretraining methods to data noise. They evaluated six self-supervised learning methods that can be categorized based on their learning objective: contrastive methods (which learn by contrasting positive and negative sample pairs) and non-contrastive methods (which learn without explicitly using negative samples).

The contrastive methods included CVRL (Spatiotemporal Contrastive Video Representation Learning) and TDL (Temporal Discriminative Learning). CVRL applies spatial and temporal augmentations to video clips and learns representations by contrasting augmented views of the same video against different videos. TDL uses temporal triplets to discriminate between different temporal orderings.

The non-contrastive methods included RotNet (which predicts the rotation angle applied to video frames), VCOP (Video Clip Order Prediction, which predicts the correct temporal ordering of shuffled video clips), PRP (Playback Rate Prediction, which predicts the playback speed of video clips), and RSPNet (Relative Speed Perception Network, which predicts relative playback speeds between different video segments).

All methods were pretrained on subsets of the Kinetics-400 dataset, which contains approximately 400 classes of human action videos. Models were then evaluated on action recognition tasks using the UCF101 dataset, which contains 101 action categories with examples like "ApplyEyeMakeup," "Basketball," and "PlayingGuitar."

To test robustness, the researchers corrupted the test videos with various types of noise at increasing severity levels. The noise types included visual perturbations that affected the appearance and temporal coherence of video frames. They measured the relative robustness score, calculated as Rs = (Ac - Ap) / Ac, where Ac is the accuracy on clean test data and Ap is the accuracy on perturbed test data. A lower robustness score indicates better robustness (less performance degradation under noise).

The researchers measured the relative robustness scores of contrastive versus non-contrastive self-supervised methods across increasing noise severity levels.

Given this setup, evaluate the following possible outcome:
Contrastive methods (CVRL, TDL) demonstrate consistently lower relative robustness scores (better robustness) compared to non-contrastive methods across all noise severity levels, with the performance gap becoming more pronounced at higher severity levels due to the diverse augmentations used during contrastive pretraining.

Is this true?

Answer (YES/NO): NO